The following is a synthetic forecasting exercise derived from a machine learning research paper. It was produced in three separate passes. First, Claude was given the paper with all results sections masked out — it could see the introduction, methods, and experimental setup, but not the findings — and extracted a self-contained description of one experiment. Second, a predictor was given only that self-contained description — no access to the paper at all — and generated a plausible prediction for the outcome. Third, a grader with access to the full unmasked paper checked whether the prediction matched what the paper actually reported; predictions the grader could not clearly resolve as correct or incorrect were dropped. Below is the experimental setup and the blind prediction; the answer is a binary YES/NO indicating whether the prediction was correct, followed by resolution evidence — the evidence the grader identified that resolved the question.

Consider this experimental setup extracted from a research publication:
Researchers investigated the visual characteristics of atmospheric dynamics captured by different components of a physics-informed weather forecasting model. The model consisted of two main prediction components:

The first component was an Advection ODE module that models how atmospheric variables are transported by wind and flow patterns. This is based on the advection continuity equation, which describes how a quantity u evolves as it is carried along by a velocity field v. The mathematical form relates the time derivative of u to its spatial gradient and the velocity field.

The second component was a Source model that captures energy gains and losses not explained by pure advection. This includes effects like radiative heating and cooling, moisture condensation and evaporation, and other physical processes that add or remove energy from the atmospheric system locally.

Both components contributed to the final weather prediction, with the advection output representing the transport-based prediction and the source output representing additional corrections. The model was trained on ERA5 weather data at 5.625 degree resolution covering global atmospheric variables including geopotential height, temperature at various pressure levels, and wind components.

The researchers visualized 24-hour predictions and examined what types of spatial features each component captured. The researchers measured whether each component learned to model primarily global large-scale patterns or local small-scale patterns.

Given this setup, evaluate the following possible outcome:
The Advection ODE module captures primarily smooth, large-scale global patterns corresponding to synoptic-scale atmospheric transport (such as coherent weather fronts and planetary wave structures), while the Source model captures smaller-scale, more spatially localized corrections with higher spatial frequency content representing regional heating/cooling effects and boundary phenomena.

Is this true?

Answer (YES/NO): YES